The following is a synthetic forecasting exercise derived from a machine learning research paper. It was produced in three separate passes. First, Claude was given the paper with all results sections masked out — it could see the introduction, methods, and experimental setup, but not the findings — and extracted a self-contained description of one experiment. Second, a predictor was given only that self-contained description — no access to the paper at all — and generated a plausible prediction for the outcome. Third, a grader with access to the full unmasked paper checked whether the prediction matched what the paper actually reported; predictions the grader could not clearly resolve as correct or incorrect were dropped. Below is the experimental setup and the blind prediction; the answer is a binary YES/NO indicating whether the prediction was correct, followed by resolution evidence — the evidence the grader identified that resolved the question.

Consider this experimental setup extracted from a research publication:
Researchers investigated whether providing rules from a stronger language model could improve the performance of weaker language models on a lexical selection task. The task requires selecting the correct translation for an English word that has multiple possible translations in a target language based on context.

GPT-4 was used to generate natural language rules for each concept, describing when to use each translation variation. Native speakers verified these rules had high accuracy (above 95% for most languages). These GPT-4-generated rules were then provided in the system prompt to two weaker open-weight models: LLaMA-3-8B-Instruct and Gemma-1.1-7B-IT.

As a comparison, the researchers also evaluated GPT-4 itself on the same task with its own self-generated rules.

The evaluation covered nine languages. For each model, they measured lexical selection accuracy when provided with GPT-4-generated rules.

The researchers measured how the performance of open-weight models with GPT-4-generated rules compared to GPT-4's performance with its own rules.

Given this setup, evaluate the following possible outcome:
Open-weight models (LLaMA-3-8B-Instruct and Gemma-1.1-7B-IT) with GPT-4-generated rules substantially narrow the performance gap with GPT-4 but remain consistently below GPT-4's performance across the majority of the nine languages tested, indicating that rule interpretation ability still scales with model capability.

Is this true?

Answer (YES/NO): NO